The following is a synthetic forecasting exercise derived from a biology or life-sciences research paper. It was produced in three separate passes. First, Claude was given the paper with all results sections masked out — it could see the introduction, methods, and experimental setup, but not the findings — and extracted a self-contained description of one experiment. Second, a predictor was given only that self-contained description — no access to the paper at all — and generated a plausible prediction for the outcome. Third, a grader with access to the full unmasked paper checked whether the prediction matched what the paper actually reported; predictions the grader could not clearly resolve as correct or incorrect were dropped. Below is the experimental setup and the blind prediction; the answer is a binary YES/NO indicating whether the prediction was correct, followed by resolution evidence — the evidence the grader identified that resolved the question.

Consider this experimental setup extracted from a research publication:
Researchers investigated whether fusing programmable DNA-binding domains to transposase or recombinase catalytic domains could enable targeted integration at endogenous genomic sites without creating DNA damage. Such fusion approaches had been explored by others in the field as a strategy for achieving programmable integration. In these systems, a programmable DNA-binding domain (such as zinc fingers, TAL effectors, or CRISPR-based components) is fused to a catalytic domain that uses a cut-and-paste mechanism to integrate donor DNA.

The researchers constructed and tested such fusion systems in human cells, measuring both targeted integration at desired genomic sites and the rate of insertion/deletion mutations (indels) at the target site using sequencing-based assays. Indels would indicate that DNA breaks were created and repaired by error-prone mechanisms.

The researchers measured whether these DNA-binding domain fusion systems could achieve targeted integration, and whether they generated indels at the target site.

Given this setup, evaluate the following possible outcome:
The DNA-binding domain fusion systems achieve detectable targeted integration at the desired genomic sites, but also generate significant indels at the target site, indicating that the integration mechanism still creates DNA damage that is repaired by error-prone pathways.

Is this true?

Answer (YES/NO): NO